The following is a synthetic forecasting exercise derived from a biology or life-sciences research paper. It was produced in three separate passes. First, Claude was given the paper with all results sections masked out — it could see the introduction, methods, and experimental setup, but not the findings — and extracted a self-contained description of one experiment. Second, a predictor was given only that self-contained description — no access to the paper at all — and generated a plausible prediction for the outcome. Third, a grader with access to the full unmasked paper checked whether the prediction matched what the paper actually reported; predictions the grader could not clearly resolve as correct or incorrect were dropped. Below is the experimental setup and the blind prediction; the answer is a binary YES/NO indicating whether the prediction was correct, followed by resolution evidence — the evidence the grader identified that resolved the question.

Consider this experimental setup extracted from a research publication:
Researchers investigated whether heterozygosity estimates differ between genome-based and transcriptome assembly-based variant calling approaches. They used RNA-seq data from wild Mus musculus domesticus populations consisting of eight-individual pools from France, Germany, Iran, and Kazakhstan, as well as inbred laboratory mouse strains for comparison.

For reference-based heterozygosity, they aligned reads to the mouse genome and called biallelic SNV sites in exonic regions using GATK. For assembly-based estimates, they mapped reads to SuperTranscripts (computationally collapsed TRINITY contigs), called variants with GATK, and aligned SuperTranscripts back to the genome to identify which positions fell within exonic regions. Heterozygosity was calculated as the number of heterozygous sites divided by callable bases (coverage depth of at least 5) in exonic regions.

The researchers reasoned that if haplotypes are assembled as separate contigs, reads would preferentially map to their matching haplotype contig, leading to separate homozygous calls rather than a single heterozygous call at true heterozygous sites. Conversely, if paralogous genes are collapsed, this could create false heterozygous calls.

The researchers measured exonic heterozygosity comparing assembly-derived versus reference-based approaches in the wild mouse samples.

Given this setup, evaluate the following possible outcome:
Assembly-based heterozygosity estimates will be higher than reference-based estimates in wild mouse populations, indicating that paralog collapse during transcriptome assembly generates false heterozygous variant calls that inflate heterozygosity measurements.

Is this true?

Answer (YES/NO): NO